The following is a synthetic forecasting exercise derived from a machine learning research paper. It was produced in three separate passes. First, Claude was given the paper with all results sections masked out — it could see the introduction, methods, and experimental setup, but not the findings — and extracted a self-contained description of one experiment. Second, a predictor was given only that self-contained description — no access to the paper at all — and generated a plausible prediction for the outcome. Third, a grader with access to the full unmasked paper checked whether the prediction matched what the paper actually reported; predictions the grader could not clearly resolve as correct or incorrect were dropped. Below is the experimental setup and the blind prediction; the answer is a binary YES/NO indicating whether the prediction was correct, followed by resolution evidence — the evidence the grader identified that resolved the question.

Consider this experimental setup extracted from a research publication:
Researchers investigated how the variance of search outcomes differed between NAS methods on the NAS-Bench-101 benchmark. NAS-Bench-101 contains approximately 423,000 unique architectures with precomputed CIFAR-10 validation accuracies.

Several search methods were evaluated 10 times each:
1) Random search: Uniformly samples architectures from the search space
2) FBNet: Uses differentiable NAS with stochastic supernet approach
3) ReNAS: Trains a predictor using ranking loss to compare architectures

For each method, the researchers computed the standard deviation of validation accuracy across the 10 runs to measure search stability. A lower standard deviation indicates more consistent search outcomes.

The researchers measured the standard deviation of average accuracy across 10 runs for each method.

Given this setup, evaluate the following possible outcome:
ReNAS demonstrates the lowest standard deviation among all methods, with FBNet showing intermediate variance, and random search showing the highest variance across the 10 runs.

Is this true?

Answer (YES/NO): NO